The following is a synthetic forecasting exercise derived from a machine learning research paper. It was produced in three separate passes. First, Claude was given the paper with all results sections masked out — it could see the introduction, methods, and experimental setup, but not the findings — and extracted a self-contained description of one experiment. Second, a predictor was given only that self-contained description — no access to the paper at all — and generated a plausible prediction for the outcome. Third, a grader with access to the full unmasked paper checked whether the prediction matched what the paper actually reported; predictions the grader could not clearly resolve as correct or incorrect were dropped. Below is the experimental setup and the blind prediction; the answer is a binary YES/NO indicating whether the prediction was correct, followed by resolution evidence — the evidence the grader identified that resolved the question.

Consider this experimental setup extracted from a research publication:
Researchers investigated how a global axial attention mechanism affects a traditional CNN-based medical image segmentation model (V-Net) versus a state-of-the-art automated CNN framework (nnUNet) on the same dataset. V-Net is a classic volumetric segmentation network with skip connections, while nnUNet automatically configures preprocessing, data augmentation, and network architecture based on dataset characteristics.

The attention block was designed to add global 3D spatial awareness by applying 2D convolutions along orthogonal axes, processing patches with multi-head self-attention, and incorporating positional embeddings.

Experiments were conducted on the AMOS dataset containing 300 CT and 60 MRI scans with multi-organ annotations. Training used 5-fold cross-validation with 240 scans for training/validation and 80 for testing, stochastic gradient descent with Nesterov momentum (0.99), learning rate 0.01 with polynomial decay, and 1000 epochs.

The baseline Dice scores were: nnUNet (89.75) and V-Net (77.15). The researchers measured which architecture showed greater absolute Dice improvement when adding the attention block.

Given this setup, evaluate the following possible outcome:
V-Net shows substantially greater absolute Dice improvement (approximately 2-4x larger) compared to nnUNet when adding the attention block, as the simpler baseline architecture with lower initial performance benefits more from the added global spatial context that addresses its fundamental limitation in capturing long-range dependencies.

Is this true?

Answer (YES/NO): NO